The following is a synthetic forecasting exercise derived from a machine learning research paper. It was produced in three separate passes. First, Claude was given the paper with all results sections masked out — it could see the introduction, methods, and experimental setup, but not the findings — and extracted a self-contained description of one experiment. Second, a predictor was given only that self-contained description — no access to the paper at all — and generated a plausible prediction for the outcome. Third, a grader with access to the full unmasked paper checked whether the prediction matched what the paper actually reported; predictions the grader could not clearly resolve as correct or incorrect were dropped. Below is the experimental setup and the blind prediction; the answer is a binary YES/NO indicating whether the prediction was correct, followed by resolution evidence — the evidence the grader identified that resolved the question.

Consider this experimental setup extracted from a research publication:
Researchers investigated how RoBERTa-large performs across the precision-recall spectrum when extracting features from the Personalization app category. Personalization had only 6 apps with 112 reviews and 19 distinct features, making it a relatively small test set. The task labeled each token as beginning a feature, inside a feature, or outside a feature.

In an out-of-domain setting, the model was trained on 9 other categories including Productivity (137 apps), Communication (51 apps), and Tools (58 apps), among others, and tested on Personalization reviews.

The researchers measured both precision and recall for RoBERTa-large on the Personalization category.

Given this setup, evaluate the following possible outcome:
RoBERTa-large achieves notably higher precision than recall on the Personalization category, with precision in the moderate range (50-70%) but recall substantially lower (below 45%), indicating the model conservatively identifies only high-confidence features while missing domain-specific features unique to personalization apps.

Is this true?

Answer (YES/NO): NO